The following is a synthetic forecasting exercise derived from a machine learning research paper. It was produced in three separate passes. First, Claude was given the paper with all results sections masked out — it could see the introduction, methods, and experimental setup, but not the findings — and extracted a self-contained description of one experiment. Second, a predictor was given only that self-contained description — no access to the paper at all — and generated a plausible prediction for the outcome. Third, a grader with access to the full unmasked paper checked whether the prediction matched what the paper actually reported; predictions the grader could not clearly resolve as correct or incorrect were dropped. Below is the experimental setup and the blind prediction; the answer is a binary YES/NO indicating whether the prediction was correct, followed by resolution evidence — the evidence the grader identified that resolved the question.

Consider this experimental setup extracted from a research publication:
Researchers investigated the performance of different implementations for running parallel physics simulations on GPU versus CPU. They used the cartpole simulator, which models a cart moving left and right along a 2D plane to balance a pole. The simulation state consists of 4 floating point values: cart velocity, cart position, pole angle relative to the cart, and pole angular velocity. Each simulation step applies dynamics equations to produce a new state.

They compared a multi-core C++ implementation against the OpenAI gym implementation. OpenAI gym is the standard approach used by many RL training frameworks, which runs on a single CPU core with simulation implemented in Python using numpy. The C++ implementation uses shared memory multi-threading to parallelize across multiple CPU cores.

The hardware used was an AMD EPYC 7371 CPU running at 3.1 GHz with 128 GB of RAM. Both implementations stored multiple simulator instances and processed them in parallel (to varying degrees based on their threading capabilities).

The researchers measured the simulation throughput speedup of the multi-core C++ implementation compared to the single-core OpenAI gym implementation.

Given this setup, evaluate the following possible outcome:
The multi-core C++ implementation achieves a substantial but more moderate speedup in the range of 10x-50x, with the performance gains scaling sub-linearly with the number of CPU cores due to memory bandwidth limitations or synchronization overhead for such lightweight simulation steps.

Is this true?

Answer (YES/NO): NO